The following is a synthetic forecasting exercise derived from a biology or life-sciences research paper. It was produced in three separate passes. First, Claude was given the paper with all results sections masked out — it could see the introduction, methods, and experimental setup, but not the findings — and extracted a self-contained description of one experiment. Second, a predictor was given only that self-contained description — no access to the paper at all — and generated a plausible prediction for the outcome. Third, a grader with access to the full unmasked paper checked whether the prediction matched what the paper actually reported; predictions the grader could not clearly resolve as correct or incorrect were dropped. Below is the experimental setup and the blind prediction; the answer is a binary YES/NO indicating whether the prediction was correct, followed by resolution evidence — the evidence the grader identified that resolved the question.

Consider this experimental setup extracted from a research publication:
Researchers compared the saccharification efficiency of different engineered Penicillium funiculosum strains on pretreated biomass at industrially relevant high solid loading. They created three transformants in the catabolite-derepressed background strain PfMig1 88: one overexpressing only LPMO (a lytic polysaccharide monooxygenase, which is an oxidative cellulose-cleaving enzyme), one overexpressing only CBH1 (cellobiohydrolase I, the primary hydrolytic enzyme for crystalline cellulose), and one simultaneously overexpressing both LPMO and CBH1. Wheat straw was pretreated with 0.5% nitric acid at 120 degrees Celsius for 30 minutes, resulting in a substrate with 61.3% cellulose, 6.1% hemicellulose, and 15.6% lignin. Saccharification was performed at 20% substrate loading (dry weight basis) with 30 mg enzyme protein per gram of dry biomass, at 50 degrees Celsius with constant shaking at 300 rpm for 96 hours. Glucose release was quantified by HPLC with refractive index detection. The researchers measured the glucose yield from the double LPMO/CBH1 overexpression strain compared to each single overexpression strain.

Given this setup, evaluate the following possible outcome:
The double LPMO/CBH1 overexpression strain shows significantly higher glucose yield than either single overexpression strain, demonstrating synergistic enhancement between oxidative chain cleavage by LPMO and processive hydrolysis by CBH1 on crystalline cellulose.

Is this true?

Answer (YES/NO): YES